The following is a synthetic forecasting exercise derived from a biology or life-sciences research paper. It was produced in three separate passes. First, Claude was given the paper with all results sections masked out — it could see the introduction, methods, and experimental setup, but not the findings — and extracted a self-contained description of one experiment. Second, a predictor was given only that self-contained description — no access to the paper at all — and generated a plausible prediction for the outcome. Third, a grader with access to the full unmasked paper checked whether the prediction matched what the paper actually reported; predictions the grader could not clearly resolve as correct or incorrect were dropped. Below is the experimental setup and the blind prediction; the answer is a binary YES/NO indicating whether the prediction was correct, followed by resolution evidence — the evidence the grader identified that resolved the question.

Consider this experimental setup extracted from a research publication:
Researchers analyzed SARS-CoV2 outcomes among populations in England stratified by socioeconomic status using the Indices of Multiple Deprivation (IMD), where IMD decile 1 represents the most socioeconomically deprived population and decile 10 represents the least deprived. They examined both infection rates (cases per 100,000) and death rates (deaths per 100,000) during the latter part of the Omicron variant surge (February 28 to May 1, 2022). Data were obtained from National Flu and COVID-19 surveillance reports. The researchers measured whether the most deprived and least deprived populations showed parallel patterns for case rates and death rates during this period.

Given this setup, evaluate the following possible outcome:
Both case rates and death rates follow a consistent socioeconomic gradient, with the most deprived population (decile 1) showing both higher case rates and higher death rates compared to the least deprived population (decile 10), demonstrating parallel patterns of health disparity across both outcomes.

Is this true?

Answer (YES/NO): NO